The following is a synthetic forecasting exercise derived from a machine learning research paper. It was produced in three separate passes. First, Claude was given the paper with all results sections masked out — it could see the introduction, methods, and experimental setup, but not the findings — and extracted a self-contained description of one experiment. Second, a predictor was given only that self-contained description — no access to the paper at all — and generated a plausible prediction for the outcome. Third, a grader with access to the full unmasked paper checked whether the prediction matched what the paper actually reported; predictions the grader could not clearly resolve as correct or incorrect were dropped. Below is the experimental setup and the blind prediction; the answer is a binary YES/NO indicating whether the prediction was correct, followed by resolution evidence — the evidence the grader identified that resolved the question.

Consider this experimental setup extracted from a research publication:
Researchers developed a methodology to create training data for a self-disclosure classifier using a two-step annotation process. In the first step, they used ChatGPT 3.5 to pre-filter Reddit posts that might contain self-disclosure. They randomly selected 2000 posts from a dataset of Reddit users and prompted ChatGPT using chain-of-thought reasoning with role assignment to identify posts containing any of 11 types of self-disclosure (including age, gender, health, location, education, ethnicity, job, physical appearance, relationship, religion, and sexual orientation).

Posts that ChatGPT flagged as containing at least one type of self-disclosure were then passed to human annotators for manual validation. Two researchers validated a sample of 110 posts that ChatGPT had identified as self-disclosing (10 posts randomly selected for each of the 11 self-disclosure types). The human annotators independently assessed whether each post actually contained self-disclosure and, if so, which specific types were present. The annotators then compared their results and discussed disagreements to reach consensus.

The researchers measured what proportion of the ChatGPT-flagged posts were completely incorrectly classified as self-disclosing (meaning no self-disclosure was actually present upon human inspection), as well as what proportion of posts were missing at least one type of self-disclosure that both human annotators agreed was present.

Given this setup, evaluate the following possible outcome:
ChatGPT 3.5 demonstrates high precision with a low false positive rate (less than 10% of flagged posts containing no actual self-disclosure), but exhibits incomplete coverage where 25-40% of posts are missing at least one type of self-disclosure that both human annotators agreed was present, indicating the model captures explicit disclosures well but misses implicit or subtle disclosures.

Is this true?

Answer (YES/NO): NO